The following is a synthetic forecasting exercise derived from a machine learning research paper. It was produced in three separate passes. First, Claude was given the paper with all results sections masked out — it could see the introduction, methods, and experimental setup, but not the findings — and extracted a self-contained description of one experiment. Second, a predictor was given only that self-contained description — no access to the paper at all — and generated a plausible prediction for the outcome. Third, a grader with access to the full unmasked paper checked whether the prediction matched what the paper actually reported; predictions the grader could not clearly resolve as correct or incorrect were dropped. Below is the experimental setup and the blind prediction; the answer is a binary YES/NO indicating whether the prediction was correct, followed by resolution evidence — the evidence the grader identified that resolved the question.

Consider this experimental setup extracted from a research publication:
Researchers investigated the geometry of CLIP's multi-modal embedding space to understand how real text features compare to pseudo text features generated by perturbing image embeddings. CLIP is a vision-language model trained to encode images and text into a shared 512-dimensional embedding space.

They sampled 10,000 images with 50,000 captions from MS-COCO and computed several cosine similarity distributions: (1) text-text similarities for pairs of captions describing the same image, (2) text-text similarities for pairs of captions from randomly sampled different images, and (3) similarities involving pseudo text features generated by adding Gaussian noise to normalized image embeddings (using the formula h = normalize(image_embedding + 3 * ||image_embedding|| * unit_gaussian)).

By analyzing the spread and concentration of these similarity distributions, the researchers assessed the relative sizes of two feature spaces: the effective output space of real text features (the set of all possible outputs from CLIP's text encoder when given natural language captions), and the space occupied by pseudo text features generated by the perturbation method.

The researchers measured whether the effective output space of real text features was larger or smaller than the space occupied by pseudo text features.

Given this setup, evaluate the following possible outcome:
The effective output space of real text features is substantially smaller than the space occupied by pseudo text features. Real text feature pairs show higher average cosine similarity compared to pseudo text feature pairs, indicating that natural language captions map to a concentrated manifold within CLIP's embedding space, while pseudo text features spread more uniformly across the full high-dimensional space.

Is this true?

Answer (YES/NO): YES